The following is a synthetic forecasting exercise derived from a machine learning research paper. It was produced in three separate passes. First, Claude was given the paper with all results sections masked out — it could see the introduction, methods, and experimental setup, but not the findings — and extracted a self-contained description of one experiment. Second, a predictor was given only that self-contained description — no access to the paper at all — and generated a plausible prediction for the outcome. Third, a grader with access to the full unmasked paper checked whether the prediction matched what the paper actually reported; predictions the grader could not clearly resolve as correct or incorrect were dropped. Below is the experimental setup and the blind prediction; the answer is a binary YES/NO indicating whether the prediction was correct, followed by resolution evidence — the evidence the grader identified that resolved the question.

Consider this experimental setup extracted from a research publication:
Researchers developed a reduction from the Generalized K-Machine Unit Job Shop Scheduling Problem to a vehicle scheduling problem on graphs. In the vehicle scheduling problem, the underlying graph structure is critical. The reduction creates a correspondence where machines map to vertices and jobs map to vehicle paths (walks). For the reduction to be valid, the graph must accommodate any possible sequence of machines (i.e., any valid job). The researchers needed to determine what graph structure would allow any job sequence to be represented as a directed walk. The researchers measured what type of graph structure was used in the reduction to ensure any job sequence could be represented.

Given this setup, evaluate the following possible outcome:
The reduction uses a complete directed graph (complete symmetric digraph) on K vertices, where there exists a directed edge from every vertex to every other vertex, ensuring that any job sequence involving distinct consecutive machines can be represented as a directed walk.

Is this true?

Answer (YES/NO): YES